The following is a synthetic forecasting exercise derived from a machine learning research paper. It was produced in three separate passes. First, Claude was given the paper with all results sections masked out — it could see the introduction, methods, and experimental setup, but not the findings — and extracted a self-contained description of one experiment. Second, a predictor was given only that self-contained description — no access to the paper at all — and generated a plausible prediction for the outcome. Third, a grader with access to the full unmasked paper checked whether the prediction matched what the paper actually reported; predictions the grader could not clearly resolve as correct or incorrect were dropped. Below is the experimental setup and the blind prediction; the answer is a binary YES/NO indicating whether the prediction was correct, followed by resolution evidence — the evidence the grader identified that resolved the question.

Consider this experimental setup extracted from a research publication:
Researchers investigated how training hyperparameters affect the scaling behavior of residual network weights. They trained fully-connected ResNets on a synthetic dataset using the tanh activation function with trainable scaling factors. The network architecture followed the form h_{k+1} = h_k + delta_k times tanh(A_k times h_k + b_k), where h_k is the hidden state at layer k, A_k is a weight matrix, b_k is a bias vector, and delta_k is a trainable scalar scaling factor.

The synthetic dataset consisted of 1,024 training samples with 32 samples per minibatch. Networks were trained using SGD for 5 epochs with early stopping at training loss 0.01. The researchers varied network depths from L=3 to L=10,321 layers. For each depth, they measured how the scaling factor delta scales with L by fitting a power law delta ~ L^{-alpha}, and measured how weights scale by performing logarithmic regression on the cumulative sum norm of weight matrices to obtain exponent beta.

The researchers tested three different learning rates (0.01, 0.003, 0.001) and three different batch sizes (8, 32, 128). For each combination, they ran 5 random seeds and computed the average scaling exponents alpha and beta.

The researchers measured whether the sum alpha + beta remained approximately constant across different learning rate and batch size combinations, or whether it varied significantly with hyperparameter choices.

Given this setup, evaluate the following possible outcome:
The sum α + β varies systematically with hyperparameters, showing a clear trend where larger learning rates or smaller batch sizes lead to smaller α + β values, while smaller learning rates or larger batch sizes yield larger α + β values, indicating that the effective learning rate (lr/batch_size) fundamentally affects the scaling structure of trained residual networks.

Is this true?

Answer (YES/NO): NO